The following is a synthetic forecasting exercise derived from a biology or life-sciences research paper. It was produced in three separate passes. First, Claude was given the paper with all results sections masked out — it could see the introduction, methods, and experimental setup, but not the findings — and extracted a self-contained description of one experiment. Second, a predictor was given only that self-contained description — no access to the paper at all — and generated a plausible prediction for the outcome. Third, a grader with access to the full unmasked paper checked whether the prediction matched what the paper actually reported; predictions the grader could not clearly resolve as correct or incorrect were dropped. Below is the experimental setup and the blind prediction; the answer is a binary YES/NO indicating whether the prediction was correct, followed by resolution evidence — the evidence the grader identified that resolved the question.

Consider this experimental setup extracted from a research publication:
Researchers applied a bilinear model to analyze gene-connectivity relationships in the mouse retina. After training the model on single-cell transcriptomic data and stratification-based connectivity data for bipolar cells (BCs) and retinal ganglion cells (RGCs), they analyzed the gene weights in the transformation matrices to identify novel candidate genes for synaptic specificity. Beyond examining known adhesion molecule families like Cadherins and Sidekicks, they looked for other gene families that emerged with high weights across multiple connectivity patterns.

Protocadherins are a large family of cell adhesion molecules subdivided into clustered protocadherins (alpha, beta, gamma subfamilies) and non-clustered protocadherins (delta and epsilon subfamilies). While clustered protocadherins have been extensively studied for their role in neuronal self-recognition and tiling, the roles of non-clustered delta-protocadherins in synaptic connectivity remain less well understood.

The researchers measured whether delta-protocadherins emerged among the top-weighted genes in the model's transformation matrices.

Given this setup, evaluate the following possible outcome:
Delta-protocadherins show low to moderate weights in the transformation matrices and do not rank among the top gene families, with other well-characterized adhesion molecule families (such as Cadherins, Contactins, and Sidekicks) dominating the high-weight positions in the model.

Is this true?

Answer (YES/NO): NO